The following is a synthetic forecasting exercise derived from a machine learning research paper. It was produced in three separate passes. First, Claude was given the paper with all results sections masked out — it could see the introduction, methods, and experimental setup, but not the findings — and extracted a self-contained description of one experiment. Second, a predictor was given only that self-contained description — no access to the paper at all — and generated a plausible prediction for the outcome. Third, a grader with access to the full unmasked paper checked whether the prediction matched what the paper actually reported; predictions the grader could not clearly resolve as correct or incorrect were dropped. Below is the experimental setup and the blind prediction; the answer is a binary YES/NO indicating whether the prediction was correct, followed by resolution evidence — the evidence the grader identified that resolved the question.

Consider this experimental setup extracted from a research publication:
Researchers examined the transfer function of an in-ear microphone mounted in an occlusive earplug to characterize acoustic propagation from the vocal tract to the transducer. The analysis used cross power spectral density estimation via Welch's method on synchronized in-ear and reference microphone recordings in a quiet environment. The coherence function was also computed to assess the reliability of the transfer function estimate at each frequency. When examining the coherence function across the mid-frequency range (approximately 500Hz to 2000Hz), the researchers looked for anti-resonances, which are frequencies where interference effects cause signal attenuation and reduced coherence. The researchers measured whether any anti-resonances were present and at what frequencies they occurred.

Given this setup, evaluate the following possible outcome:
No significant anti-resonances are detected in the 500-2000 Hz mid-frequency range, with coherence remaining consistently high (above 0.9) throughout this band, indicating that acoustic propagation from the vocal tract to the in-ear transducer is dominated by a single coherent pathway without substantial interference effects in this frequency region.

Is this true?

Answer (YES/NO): NO